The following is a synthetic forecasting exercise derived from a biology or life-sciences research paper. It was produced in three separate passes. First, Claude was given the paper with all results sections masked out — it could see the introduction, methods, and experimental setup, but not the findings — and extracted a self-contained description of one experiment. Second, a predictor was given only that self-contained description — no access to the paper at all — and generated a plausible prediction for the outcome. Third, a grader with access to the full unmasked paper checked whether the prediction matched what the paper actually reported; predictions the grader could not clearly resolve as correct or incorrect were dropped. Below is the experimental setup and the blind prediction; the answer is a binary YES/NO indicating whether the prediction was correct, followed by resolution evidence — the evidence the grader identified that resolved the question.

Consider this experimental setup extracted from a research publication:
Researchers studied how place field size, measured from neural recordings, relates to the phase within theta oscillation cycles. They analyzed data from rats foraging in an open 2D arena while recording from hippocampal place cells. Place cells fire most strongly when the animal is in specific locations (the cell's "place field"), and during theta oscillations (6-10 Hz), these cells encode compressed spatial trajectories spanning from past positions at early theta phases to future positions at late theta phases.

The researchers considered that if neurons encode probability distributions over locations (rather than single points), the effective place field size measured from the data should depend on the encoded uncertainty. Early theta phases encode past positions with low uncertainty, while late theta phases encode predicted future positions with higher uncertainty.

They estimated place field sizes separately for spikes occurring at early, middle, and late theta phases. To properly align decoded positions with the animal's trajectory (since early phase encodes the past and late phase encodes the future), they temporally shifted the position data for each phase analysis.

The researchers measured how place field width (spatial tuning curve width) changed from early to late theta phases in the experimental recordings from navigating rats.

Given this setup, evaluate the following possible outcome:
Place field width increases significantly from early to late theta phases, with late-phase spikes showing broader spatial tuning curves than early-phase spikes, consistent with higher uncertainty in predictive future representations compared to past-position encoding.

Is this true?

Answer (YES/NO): YES